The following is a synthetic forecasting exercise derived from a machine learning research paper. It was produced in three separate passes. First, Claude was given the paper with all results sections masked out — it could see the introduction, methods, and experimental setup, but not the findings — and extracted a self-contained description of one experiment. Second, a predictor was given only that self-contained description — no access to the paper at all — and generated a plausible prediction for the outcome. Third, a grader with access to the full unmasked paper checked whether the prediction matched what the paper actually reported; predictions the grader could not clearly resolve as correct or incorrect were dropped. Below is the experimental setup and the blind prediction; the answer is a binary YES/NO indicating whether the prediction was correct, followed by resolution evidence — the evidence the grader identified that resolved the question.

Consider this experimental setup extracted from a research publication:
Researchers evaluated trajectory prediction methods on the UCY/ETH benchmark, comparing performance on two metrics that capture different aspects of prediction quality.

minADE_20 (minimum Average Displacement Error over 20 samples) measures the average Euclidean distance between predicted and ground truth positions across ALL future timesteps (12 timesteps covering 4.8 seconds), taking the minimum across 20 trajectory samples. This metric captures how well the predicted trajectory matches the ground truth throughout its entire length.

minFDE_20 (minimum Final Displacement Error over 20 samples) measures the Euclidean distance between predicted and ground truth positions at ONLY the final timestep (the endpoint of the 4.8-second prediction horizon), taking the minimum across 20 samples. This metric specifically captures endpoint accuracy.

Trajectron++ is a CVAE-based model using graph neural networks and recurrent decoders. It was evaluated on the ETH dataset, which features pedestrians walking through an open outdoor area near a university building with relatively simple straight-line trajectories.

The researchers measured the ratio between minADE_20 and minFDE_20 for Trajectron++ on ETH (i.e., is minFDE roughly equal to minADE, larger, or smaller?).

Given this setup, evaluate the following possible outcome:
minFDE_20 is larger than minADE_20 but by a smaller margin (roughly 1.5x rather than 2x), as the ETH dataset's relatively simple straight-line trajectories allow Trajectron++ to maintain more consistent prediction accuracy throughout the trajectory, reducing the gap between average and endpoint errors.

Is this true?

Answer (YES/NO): NO